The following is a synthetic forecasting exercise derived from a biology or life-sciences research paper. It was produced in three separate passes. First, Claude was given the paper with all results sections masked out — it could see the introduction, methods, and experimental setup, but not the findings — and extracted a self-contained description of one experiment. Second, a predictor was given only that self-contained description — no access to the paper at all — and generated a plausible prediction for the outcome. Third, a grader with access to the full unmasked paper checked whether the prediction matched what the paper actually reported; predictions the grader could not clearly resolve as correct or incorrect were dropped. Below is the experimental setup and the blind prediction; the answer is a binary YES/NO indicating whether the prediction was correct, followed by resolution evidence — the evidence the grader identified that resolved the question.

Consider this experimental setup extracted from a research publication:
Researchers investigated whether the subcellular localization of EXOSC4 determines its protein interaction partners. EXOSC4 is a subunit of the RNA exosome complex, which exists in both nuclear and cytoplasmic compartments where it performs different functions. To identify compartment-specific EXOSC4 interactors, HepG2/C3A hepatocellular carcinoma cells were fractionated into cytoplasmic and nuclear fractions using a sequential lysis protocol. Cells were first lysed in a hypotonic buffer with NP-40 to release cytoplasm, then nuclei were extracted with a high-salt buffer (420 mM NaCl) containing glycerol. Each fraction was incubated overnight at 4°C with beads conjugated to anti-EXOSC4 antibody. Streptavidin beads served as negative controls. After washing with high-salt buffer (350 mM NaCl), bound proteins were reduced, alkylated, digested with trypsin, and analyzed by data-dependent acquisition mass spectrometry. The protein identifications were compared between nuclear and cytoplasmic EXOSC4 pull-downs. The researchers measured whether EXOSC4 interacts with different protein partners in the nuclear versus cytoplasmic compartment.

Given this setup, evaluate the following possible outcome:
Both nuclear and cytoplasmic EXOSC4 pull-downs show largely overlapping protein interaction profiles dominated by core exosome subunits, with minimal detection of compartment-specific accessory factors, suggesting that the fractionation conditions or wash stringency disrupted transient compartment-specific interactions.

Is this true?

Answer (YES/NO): NO